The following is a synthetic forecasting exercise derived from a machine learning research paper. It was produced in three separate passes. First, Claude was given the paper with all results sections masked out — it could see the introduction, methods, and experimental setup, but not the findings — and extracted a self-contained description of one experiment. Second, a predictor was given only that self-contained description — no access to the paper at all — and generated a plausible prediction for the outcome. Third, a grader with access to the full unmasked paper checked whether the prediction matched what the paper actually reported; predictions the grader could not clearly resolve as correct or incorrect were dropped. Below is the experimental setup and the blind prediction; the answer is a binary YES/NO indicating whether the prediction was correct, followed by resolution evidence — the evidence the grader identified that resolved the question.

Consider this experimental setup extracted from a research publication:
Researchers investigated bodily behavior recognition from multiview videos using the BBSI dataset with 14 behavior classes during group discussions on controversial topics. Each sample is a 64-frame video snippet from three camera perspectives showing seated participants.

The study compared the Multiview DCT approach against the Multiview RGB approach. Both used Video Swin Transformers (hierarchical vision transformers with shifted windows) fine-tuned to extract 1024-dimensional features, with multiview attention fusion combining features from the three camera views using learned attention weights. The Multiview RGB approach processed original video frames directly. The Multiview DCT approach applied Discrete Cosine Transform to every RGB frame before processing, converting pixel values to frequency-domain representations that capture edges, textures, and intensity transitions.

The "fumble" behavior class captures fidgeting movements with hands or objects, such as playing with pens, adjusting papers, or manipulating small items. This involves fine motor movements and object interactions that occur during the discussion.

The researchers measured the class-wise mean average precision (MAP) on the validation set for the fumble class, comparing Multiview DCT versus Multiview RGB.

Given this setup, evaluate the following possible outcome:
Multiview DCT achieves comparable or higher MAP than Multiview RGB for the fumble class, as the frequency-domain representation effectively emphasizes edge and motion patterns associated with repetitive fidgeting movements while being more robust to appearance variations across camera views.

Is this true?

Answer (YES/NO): YES